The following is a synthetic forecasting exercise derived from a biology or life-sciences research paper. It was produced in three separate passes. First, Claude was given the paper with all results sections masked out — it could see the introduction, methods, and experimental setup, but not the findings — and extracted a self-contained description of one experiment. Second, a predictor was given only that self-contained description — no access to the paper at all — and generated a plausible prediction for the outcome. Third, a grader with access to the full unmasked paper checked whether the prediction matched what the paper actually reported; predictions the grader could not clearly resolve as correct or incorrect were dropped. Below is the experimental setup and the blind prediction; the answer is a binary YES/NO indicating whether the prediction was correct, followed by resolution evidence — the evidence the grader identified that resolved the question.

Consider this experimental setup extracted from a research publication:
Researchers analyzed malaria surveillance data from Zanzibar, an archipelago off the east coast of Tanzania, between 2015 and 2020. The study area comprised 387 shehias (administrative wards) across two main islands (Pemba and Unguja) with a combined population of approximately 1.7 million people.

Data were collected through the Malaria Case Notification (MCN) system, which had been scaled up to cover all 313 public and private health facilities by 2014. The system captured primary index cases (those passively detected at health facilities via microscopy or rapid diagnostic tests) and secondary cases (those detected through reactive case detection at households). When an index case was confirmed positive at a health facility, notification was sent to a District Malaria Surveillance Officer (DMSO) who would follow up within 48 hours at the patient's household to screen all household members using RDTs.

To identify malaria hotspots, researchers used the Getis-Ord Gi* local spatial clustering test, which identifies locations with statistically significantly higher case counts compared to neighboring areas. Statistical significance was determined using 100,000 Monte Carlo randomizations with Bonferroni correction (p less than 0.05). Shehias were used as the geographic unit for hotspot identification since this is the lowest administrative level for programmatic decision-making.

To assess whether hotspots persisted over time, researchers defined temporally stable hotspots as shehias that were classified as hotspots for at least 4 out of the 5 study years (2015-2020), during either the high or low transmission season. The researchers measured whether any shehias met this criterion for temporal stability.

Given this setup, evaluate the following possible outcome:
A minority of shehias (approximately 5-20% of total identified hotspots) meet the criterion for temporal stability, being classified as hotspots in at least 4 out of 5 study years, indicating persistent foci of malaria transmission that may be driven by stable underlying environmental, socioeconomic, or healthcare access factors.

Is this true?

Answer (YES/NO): YES